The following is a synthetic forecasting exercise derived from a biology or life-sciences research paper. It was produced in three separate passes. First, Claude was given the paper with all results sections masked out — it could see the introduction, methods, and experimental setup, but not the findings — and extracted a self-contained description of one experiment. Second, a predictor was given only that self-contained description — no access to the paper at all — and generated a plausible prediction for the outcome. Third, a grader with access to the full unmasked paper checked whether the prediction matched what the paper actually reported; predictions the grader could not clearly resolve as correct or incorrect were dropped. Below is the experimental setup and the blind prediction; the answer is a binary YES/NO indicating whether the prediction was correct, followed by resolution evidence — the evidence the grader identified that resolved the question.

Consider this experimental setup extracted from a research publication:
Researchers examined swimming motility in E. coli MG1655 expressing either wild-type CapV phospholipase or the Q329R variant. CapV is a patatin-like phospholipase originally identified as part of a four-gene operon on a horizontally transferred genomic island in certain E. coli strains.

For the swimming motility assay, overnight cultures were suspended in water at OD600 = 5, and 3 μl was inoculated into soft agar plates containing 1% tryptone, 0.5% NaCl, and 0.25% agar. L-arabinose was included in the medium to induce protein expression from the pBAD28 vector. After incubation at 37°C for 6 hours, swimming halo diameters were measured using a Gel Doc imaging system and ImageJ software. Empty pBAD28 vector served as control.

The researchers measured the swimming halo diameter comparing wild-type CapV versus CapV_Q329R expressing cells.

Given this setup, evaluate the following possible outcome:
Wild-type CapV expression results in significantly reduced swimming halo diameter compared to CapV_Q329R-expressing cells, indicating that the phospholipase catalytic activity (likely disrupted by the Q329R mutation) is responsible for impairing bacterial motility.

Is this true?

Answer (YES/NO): NO